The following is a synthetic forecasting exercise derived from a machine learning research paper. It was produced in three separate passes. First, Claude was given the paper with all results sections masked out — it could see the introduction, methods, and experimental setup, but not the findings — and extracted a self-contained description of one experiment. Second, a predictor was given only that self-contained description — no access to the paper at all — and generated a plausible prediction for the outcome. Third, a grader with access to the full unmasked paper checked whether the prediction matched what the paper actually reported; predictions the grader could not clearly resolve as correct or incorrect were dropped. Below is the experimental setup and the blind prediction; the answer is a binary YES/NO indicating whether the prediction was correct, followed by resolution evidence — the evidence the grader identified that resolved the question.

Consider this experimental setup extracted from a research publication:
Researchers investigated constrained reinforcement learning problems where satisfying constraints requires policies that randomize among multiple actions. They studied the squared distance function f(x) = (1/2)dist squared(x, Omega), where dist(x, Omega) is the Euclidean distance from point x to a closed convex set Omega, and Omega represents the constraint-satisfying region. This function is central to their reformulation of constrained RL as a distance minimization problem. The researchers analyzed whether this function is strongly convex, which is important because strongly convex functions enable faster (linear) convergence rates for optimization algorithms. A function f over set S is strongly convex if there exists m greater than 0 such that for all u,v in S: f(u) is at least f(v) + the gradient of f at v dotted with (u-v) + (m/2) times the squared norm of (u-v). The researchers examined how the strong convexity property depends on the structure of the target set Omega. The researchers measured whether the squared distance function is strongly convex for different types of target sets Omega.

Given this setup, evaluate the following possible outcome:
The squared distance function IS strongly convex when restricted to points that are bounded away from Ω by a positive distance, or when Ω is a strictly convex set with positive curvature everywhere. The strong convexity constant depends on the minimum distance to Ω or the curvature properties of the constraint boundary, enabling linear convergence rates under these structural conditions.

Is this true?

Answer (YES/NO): NO